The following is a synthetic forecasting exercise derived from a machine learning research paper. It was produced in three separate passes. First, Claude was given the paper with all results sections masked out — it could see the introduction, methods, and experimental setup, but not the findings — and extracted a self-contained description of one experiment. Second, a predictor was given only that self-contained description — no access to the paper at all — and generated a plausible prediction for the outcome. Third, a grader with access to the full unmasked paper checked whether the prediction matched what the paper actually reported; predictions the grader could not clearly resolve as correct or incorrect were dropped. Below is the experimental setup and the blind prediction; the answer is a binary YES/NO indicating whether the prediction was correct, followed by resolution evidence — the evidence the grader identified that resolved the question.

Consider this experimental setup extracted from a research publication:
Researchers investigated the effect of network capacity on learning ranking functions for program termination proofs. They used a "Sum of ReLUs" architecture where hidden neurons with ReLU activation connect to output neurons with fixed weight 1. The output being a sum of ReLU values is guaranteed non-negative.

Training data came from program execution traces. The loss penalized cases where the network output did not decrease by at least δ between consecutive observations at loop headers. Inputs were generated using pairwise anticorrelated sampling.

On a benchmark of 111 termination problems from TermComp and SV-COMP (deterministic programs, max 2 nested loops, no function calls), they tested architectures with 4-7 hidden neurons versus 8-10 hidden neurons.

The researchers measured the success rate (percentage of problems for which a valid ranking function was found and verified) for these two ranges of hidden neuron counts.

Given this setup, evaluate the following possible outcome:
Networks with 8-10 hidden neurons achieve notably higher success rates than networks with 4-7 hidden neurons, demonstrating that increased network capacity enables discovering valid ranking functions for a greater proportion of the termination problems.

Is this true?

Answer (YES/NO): NO